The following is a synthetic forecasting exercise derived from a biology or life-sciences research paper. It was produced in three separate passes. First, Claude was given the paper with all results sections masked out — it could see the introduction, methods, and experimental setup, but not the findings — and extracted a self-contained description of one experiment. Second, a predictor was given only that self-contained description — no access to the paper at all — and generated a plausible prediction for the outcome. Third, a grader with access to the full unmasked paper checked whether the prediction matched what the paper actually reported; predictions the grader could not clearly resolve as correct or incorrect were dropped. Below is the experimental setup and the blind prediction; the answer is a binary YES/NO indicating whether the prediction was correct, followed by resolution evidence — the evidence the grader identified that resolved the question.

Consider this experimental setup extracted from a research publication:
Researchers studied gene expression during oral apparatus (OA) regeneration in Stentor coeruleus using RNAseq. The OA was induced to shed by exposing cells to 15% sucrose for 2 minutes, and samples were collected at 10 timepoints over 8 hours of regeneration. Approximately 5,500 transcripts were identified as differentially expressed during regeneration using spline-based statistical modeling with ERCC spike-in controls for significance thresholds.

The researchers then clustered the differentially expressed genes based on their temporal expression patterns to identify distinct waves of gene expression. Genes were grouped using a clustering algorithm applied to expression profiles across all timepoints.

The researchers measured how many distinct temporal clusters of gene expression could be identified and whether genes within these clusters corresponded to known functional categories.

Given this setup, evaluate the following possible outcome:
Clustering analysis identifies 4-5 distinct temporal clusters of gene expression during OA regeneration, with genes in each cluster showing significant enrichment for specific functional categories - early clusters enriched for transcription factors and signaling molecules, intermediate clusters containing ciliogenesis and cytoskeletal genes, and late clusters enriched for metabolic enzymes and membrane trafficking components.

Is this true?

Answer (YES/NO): NO